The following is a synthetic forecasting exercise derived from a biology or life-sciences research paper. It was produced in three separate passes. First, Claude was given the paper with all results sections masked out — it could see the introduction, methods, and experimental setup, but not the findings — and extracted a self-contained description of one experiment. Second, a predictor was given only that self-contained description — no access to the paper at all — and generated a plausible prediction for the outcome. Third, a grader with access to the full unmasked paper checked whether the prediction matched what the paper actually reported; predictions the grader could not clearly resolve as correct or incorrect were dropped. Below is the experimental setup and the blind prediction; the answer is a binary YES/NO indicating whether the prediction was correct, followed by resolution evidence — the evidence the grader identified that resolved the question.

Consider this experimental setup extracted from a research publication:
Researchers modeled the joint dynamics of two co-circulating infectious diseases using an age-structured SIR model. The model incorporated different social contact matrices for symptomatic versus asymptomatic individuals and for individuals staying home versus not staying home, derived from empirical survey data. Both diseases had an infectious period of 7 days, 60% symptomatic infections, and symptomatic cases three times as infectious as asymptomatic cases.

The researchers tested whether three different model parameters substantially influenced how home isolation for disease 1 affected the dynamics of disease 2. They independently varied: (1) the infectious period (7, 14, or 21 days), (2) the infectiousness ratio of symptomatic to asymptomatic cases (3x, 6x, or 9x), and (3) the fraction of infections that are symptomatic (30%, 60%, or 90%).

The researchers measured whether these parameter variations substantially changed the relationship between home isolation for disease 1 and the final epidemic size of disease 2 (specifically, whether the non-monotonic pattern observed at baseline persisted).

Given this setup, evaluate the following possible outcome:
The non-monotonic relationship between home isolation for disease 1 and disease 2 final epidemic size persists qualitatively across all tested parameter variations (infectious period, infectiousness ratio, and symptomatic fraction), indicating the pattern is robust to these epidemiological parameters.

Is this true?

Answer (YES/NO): YES